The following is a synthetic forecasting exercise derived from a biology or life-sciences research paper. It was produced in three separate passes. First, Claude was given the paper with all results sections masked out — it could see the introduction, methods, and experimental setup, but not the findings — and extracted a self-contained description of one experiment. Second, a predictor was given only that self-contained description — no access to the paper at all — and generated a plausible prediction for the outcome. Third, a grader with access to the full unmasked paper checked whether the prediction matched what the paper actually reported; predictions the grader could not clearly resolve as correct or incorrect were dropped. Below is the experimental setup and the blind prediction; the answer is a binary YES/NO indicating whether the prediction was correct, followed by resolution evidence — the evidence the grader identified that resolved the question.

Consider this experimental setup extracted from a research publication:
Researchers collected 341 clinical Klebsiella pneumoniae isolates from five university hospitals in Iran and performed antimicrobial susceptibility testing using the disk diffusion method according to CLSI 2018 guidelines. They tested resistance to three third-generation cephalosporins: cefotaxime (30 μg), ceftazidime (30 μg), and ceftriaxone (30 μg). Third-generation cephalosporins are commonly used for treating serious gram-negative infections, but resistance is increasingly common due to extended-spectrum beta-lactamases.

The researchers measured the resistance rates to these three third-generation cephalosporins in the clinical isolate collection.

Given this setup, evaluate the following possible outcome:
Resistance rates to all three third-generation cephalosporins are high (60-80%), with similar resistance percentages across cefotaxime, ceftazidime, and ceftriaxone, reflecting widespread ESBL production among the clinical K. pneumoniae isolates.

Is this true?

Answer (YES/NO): NO